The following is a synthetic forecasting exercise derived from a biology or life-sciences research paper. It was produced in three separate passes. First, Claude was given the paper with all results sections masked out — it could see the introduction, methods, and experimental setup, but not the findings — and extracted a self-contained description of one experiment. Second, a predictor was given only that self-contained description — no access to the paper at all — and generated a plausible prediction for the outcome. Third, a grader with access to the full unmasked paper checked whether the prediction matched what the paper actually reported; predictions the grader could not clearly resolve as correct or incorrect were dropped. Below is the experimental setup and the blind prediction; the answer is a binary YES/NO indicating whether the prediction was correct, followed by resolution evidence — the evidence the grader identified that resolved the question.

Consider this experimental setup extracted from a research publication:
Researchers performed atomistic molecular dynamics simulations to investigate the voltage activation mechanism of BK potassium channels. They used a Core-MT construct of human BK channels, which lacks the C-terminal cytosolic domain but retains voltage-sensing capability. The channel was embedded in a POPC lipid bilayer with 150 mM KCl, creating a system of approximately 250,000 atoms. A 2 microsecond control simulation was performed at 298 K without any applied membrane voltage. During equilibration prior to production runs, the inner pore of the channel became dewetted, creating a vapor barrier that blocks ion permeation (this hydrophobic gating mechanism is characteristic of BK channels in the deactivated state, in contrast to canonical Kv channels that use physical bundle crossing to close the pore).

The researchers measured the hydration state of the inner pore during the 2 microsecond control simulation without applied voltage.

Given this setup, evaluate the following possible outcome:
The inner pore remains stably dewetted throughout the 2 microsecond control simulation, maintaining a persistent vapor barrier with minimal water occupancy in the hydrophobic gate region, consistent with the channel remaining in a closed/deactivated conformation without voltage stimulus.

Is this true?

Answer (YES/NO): YES